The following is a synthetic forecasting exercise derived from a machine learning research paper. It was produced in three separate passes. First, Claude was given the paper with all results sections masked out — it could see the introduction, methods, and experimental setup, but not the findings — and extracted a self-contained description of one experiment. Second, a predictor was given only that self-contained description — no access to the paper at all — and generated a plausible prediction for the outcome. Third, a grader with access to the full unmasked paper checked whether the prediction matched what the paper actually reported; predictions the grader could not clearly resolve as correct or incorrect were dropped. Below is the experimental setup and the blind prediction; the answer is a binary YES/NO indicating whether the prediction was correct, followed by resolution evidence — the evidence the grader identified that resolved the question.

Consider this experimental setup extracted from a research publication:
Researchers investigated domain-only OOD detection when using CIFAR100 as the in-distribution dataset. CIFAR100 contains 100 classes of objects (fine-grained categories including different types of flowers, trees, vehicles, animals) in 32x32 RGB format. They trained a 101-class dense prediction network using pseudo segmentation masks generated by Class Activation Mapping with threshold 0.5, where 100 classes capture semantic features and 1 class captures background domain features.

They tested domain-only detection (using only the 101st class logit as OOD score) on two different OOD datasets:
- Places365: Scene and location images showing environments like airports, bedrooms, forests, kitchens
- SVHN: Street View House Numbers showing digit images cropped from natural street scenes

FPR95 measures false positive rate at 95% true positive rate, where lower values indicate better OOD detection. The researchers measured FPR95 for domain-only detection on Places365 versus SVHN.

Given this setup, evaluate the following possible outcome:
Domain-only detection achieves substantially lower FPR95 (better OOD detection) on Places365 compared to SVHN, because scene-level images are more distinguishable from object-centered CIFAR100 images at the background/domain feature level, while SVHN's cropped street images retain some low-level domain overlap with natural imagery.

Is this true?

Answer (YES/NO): NO